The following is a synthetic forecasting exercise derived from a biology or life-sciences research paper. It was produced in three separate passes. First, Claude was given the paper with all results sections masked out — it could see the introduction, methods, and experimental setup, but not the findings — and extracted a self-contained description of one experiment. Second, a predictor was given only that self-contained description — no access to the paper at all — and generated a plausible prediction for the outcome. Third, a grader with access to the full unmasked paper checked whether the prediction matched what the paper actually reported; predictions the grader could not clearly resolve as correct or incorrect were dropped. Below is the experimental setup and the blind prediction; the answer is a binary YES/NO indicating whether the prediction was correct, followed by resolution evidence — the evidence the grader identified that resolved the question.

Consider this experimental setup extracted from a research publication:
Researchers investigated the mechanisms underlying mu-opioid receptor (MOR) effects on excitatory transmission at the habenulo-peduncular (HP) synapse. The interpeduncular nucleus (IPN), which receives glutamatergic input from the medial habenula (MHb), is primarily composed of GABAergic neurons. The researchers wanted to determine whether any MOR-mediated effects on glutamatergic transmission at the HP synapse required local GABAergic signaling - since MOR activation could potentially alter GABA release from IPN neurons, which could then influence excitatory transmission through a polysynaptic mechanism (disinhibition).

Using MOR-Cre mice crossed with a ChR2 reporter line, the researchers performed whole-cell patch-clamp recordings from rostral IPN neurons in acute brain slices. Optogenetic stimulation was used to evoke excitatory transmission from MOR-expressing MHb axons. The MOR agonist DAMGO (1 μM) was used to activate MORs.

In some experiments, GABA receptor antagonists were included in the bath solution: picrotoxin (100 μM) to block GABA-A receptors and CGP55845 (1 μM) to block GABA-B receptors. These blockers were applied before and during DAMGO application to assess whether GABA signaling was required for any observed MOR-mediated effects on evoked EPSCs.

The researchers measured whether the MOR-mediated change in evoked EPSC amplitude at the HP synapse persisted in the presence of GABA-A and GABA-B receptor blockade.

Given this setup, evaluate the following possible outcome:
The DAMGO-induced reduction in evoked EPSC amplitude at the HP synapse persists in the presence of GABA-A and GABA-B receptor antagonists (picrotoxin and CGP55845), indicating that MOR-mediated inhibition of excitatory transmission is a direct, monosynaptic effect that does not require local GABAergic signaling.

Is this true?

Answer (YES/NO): NO